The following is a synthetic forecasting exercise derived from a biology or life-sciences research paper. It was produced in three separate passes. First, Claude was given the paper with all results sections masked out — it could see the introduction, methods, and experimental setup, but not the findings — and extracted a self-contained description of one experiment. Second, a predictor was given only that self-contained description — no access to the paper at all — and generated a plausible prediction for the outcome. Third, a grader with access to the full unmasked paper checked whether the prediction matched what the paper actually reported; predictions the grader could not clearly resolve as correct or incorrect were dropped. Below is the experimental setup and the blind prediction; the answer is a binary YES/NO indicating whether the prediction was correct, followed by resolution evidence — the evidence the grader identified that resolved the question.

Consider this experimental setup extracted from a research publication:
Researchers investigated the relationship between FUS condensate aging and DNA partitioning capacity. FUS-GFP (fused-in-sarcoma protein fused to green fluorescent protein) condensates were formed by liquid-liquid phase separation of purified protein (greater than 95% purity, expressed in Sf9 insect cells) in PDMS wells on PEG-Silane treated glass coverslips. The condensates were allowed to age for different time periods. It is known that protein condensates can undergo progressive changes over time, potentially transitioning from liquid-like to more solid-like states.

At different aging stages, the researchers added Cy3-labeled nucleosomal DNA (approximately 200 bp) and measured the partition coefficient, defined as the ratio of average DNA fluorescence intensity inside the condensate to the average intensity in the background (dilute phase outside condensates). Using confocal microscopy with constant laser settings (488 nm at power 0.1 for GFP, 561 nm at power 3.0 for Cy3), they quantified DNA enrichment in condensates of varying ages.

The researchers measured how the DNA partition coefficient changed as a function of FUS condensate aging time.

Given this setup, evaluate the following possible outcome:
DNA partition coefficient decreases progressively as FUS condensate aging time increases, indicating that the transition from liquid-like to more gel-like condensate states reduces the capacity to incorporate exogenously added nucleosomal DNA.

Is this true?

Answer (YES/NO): YES